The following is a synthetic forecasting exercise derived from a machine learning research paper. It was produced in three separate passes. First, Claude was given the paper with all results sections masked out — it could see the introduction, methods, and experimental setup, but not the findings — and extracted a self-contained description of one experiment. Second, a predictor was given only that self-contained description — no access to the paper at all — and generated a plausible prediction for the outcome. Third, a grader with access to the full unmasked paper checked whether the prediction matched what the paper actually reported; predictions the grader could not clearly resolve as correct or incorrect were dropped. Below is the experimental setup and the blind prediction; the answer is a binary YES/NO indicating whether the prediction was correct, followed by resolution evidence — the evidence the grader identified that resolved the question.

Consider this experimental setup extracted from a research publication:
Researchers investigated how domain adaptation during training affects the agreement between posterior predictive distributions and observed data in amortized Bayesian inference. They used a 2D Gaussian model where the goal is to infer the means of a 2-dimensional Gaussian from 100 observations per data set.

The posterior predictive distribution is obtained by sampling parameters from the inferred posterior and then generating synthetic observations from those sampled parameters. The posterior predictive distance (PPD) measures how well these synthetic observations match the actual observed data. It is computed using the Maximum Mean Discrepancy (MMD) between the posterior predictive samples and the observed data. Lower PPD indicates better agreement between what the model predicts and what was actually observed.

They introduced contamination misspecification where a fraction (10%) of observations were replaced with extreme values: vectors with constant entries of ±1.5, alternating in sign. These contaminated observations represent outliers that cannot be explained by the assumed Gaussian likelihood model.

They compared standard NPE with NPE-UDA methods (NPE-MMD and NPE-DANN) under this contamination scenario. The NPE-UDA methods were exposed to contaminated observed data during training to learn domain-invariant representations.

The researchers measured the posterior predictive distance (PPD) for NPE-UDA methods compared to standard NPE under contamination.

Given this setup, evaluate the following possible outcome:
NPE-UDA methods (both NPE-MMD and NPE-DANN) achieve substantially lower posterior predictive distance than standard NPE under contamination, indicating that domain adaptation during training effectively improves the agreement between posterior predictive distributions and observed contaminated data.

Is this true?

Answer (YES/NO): NO